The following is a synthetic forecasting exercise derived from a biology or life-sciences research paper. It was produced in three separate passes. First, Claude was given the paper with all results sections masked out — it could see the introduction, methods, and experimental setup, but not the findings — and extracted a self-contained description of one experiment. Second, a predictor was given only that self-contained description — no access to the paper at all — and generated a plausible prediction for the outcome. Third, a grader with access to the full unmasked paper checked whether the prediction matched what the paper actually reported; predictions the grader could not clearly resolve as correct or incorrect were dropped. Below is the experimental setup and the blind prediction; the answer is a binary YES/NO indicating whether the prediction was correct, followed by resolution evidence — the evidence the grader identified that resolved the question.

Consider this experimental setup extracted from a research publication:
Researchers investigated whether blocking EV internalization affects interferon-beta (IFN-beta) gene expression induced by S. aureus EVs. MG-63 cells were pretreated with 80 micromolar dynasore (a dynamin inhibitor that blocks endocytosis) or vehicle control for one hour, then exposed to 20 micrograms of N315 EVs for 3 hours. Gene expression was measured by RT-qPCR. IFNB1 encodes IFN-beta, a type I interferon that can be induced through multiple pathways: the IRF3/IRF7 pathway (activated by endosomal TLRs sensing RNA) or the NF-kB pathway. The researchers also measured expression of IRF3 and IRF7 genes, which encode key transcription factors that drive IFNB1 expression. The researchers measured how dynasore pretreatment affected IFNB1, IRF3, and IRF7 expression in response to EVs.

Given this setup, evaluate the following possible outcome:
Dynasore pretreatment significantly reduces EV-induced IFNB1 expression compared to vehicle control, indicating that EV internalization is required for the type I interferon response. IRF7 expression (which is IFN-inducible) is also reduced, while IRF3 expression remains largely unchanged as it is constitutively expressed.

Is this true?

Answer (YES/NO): NO